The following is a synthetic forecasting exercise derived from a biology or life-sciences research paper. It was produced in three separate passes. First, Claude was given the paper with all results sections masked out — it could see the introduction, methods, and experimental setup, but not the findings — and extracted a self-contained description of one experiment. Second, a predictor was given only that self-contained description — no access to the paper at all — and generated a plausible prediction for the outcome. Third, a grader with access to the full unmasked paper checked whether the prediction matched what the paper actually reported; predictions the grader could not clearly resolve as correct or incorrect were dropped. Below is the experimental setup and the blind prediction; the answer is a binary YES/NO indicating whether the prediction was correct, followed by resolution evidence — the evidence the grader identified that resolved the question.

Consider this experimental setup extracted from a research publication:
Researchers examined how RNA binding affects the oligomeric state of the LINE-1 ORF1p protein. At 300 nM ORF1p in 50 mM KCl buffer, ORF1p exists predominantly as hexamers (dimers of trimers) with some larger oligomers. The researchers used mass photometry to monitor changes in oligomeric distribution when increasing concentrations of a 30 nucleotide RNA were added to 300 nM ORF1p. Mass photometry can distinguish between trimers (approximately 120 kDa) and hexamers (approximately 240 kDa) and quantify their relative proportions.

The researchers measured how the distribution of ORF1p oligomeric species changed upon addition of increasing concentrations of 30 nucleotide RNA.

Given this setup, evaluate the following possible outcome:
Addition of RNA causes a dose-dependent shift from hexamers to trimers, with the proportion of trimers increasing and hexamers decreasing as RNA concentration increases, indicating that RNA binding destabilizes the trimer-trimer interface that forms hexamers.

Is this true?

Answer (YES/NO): YES